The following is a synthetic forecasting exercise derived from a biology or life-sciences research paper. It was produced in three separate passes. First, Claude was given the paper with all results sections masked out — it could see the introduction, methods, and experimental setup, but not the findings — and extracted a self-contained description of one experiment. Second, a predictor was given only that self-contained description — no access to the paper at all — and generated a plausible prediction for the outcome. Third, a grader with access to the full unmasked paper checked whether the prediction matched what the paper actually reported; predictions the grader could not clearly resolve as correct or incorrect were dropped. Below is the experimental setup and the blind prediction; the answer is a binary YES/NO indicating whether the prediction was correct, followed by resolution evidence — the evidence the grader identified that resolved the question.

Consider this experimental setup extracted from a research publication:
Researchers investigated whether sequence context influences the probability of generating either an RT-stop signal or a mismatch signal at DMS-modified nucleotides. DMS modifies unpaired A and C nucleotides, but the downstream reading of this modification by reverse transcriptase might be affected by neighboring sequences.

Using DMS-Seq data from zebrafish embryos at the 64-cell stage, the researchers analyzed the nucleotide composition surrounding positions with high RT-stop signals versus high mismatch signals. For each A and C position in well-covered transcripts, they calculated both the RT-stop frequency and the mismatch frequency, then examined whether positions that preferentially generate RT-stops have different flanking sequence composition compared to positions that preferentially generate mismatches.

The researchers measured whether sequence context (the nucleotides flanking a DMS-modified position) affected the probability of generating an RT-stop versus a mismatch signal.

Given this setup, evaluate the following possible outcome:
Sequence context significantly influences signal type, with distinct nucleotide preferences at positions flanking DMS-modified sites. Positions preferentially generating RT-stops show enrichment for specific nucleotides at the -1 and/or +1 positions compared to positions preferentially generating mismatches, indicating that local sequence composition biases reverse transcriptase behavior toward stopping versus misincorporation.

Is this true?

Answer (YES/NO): NO